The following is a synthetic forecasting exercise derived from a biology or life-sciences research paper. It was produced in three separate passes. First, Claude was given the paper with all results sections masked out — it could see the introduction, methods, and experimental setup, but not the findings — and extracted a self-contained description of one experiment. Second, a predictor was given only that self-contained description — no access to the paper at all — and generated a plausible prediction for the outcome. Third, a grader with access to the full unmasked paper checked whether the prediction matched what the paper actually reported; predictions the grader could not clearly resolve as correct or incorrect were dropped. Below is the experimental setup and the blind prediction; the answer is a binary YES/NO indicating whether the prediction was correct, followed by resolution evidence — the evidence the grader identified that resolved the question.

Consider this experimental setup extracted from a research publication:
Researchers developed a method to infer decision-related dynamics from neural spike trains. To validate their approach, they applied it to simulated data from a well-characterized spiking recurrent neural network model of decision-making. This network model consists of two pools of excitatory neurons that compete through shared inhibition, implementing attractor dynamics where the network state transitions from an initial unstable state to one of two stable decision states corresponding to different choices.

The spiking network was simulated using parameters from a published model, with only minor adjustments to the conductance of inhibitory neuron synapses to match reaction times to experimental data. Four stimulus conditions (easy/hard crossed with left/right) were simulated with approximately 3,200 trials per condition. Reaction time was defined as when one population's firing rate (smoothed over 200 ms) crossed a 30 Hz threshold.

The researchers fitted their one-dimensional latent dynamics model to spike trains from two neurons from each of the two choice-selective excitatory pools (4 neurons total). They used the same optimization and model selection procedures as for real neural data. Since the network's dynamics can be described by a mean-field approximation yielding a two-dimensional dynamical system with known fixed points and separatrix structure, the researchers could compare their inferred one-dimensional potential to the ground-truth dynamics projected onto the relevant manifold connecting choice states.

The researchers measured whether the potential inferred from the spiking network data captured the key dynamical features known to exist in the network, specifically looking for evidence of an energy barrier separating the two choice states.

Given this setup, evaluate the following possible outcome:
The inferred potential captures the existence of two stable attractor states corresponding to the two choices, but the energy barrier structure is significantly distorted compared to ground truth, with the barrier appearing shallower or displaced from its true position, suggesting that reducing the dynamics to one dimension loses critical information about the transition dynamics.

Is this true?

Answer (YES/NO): NO